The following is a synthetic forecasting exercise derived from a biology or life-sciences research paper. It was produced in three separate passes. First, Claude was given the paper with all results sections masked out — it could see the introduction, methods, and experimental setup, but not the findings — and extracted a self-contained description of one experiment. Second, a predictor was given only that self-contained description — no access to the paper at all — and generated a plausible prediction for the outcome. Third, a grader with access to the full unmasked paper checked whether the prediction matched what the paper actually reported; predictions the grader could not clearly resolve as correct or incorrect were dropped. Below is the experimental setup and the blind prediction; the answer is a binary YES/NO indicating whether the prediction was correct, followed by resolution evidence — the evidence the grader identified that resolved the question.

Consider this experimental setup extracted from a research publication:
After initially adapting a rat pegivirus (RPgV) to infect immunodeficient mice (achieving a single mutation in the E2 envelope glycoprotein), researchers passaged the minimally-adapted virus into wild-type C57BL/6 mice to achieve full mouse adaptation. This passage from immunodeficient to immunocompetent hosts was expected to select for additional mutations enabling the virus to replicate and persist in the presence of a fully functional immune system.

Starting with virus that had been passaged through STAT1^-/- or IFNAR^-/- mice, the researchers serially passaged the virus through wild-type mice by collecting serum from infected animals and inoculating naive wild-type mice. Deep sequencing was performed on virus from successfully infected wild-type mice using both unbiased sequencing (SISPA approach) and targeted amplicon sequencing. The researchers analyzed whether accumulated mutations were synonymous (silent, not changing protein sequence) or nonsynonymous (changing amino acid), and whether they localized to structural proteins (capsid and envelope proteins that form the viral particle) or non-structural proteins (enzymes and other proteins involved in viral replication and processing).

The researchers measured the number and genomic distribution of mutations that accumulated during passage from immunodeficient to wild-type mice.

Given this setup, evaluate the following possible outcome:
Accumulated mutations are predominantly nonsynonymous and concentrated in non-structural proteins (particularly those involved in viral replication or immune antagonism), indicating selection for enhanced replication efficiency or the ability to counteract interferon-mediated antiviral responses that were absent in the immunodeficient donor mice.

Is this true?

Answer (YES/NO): NO